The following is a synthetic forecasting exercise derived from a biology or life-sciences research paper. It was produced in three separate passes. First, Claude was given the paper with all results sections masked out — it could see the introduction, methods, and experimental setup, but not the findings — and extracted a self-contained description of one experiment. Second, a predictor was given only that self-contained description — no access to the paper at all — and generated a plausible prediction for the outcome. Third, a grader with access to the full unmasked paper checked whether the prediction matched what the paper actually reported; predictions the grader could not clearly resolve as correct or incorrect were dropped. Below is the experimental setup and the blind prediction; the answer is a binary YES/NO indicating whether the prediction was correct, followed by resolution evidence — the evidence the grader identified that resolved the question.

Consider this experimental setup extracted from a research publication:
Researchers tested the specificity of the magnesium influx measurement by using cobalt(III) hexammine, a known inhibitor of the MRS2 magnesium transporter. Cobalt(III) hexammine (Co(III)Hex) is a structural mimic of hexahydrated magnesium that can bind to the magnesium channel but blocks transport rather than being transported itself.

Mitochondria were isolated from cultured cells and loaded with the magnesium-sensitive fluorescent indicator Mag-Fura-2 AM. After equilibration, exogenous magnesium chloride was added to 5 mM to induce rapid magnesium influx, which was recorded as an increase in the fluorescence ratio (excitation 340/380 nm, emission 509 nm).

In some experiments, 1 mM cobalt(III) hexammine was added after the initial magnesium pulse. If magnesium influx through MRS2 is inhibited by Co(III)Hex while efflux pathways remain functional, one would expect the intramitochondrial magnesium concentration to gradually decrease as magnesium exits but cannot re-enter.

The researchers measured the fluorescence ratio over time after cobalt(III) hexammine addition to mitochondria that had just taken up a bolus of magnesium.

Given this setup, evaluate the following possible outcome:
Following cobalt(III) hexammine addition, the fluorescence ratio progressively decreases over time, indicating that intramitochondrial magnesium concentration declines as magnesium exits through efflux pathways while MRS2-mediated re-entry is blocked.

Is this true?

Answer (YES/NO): YES